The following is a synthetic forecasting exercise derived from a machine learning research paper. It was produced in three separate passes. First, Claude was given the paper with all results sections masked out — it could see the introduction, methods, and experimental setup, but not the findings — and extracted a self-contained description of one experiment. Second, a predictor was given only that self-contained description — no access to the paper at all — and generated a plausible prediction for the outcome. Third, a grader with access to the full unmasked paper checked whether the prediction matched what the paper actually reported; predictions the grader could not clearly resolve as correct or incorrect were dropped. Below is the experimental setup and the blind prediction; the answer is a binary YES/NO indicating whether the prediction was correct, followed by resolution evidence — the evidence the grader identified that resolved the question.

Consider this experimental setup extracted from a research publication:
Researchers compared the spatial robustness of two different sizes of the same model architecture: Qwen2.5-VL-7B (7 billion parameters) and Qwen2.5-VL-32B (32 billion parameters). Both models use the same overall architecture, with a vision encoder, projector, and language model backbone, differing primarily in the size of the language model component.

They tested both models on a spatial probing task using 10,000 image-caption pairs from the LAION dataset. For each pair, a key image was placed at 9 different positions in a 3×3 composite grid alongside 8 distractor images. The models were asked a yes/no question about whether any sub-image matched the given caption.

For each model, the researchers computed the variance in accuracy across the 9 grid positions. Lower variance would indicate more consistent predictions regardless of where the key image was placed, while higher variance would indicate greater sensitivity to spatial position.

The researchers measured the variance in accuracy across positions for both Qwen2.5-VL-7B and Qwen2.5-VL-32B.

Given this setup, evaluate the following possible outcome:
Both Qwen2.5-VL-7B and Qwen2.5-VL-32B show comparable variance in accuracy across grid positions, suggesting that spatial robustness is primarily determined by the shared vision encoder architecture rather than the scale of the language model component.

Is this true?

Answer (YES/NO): NO